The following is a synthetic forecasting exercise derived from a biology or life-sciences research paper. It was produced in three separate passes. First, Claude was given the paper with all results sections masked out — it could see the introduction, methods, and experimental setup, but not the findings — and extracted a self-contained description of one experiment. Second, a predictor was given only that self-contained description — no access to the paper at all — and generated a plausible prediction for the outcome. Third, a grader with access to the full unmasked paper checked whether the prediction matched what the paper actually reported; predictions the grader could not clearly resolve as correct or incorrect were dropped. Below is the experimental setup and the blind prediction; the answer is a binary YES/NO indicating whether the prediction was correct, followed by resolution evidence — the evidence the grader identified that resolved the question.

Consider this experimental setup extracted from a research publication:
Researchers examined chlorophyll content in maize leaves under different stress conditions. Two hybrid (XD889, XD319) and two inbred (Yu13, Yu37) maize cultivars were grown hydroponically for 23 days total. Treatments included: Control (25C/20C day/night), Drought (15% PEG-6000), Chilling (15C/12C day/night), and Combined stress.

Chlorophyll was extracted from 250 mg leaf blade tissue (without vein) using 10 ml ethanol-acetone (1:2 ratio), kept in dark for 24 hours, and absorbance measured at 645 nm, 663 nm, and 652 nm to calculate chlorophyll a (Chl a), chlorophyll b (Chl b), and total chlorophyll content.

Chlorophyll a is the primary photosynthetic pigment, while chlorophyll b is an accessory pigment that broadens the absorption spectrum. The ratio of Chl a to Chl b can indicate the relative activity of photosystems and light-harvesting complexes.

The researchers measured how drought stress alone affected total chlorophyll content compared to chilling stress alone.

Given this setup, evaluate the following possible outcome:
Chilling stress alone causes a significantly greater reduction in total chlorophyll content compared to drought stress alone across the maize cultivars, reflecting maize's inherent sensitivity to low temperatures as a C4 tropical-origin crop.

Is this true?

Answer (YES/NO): NO